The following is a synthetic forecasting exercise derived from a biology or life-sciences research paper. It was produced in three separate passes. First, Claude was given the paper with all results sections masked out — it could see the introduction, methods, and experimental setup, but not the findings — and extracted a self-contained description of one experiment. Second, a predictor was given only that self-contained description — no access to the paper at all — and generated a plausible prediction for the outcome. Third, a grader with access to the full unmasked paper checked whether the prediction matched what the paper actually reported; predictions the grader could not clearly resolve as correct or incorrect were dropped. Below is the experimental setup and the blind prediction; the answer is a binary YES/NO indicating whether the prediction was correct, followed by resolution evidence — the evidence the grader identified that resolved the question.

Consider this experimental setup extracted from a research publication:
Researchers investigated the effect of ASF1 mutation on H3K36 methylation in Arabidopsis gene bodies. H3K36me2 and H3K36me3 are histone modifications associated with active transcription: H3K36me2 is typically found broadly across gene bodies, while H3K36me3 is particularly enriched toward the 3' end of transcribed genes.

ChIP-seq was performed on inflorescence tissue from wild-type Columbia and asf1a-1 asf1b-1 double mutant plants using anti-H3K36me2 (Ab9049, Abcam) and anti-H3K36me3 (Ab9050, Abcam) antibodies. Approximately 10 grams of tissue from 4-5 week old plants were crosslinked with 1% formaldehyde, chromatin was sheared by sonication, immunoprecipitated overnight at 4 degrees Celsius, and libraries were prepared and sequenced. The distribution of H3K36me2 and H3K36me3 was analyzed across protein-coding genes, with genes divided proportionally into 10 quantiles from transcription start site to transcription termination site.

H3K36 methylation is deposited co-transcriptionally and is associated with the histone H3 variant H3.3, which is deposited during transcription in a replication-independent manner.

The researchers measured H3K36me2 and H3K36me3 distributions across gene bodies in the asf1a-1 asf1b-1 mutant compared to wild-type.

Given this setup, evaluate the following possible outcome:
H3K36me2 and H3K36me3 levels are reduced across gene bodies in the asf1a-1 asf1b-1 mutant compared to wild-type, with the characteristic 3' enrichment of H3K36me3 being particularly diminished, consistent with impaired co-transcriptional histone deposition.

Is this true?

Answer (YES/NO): NO